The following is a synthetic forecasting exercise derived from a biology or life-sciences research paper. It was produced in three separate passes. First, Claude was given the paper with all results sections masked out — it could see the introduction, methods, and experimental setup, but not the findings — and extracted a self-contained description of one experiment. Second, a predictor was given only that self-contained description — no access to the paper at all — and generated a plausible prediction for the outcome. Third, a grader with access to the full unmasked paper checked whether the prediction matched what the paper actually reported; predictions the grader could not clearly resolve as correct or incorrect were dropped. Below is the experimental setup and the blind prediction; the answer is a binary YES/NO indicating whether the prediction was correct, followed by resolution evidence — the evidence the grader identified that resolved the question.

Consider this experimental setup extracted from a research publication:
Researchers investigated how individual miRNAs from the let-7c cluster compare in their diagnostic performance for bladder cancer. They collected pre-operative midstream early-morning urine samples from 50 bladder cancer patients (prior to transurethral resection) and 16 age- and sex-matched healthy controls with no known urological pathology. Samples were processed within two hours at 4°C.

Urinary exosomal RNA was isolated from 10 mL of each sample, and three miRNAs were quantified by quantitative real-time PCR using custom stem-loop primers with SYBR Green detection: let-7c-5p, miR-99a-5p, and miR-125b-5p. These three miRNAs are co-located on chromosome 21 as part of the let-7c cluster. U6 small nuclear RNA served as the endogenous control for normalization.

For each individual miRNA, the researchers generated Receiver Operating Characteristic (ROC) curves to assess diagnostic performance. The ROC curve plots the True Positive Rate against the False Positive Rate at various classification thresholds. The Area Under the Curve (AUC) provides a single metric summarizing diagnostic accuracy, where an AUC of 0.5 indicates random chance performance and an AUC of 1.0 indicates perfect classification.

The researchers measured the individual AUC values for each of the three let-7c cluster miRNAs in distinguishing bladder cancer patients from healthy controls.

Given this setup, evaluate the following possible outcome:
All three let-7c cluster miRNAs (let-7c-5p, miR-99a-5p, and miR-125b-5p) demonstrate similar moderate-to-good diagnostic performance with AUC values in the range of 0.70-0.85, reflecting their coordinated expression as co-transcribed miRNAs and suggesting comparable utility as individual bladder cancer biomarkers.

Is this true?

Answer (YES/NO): NO